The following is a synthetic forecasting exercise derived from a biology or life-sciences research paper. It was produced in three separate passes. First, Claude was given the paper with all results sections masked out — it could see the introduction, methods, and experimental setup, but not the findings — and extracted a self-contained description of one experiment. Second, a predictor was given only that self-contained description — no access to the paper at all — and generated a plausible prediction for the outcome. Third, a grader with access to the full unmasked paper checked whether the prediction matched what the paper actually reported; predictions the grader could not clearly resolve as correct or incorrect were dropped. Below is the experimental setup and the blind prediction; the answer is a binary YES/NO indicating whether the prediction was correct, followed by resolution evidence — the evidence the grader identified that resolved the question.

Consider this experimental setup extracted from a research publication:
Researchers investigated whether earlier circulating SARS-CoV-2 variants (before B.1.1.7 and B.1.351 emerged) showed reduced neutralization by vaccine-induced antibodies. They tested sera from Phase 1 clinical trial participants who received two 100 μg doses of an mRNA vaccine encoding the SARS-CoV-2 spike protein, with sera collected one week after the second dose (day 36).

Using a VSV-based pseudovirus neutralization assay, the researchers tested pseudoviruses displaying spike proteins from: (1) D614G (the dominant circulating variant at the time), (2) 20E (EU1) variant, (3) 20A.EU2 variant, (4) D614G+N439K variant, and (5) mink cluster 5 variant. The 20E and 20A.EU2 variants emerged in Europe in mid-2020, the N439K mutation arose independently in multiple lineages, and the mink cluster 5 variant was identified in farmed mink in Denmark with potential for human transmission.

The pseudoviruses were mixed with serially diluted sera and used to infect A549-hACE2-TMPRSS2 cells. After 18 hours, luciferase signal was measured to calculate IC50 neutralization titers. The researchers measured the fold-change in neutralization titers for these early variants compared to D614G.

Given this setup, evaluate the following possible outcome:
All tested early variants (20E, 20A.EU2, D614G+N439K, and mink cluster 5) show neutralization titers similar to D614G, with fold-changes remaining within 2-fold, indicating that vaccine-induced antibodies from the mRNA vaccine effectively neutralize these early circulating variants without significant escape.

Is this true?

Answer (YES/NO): YES